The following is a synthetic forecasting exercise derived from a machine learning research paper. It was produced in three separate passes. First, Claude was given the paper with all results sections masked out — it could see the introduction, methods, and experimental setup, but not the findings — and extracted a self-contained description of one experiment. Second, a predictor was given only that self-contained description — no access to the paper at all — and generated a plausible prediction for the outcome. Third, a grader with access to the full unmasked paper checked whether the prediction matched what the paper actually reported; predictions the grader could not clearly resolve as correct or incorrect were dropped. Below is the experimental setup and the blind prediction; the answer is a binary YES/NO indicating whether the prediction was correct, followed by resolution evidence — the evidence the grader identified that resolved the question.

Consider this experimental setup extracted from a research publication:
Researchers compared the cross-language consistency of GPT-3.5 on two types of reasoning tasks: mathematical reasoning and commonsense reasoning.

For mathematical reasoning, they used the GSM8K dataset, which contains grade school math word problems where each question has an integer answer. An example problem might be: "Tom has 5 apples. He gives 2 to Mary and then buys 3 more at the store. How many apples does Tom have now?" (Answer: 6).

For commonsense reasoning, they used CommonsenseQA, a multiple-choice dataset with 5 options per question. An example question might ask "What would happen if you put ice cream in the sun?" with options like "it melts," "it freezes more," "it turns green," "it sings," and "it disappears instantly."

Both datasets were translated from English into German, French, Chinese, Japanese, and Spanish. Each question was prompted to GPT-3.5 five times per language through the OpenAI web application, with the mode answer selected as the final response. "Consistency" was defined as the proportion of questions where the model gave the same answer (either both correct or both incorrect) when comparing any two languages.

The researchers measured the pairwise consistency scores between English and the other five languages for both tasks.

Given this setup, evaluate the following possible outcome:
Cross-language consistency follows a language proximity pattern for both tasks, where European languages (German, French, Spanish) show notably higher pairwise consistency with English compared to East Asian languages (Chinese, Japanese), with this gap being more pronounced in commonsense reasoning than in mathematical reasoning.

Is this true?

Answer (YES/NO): NO